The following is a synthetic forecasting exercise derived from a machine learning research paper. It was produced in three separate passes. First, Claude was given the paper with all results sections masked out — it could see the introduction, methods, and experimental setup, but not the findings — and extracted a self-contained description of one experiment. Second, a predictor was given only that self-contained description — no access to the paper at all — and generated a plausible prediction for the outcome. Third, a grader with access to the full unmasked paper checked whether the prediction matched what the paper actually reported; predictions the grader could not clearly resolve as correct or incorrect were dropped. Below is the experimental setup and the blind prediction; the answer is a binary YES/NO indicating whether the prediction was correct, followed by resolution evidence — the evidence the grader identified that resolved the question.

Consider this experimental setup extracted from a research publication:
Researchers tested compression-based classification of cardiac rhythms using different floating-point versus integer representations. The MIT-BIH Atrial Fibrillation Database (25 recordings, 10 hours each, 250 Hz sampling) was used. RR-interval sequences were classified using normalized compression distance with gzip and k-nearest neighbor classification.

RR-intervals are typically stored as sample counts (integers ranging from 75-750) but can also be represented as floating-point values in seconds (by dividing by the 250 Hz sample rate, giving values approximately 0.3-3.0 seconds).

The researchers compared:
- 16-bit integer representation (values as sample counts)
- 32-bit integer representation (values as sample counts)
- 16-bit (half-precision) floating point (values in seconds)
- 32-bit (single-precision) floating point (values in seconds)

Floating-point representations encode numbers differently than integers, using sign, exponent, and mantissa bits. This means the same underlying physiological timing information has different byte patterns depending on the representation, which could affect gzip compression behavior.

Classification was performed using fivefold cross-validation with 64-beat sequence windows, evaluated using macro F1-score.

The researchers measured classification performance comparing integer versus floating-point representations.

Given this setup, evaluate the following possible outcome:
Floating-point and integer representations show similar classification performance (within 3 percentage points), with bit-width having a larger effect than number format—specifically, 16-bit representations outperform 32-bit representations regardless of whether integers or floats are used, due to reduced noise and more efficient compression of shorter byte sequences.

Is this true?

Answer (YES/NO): NO